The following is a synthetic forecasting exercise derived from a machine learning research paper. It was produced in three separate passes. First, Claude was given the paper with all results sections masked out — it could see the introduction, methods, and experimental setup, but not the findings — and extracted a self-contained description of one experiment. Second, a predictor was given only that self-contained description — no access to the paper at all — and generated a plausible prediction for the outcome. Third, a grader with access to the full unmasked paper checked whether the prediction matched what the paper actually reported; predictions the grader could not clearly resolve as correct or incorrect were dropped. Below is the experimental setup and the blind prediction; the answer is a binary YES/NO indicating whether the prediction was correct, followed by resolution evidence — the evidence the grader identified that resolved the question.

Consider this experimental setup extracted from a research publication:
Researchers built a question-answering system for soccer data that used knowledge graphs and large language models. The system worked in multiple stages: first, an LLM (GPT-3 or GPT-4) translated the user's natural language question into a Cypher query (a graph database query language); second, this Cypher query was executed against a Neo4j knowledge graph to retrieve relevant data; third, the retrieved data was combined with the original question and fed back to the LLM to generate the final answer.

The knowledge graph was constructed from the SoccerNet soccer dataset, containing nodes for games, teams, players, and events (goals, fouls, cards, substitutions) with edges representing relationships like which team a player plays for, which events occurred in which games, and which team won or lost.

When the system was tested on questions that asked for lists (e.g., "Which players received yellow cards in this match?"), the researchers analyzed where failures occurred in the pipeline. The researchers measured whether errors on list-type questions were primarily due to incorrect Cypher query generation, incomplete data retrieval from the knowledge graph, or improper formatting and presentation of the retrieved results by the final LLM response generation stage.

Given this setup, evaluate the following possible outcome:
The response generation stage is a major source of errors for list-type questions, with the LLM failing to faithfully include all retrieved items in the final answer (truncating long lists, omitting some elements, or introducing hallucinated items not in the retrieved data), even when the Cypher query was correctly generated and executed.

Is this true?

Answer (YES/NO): YES